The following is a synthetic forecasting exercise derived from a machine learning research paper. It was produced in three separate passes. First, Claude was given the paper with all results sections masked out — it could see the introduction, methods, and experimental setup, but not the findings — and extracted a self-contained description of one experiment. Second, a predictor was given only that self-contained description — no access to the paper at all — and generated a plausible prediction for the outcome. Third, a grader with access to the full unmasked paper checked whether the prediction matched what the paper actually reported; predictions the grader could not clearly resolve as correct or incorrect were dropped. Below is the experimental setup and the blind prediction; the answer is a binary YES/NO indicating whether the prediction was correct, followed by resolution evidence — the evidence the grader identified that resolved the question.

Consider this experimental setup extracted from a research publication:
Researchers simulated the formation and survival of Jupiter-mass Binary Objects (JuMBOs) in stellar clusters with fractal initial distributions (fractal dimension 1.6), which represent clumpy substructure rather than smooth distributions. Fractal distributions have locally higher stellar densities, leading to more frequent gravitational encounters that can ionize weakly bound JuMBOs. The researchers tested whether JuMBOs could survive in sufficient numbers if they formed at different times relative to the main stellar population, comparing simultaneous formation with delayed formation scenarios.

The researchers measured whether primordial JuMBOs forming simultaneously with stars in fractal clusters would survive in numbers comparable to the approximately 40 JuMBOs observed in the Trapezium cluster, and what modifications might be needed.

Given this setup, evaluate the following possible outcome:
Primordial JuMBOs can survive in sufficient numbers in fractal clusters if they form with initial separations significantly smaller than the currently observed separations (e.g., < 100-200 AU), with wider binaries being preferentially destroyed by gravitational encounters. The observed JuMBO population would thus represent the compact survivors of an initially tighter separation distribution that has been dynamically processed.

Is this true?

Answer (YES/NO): NO